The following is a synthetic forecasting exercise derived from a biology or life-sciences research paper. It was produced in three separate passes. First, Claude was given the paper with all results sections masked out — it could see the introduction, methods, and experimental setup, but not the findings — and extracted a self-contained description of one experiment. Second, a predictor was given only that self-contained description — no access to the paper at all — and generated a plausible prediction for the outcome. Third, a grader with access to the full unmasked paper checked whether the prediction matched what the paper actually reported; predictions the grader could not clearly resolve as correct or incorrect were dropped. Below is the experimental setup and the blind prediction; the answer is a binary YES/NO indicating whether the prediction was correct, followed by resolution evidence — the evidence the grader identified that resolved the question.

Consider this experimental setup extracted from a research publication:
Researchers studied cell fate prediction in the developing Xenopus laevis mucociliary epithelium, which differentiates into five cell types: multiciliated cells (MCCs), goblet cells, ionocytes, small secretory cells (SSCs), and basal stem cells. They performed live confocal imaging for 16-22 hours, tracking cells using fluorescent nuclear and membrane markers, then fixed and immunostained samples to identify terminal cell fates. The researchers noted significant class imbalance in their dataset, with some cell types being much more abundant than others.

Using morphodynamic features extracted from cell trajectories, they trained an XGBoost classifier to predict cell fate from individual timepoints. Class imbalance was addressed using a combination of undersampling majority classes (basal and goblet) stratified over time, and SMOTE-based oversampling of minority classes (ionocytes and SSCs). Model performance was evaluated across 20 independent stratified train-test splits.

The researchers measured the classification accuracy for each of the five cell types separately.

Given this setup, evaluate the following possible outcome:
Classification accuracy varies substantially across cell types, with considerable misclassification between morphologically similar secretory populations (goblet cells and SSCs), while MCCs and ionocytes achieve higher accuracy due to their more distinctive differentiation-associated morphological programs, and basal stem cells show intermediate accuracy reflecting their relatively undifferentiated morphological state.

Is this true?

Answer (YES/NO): NO